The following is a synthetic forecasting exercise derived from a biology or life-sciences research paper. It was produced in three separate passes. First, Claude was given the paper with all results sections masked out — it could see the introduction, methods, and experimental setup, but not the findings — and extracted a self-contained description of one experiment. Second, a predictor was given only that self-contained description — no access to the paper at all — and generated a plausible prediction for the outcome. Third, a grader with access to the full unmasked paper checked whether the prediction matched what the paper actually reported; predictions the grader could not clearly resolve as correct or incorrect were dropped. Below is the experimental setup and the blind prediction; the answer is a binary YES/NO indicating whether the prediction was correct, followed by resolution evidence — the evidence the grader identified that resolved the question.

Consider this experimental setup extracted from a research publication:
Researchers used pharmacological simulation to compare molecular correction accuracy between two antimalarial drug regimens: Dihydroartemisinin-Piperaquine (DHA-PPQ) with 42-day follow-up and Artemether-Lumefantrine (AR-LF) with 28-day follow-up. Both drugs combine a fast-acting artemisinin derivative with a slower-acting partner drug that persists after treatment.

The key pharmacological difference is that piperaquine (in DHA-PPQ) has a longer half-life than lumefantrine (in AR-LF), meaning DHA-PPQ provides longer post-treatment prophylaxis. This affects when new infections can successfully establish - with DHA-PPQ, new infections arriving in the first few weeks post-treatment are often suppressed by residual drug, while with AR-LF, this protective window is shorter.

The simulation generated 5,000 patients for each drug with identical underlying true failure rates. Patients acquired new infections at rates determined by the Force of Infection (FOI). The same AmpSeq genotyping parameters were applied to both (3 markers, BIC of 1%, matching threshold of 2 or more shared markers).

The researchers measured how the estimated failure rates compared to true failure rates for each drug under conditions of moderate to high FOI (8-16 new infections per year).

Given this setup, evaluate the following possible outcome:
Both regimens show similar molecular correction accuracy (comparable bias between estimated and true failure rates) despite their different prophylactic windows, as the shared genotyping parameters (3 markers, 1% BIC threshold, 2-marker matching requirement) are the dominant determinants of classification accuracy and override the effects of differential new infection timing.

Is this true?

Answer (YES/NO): YES